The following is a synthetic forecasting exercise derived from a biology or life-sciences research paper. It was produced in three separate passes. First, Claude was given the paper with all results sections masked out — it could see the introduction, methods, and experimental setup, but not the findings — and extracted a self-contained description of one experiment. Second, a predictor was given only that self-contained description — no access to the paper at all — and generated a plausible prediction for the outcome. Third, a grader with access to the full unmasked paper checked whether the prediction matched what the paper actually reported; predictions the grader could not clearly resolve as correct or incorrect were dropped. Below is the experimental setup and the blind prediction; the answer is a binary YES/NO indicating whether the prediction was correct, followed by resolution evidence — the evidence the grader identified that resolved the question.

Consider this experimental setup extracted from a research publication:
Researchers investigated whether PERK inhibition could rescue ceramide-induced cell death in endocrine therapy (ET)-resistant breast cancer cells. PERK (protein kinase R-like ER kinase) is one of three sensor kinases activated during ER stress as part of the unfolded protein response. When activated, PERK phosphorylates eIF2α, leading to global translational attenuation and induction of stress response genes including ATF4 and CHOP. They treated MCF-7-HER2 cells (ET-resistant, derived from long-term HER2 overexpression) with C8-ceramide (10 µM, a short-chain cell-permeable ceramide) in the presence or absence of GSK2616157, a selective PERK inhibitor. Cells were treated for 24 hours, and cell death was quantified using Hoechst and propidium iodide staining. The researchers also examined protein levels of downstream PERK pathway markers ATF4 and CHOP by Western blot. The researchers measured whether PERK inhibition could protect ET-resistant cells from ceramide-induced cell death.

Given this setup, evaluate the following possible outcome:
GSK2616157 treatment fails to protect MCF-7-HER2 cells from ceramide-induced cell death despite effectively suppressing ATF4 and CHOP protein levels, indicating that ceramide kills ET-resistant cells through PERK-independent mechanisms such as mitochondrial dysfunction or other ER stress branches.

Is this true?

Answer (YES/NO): NO